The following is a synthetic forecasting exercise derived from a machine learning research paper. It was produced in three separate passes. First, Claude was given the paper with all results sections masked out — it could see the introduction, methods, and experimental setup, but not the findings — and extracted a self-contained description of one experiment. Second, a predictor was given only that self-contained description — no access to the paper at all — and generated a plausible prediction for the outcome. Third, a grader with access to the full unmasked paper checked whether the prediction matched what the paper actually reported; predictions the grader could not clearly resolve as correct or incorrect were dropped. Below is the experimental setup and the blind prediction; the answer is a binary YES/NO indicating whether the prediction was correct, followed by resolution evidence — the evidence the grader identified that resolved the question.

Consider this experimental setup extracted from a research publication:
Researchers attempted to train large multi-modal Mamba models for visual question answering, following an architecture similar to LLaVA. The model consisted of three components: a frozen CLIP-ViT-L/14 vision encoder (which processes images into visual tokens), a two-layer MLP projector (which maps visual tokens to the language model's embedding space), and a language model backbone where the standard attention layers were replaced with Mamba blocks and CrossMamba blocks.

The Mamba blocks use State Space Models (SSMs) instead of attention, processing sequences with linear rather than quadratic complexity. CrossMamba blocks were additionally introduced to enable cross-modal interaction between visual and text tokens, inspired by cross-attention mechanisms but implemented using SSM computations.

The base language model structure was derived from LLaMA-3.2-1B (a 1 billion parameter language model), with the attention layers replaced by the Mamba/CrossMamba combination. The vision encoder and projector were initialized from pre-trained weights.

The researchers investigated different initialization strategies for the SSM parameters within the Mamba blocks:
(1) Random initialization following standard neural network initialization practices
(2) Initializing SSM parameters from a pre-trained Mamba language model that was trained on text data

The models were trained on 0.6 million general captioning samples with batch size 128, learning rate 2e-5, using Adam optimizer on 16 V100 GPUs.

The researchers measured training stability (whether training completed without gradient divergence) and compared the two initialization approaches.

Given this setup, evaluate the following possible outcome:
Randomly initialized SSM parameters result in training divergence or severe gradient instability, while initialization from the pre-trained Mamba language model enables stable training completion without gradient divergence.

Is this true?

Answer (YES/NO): YES